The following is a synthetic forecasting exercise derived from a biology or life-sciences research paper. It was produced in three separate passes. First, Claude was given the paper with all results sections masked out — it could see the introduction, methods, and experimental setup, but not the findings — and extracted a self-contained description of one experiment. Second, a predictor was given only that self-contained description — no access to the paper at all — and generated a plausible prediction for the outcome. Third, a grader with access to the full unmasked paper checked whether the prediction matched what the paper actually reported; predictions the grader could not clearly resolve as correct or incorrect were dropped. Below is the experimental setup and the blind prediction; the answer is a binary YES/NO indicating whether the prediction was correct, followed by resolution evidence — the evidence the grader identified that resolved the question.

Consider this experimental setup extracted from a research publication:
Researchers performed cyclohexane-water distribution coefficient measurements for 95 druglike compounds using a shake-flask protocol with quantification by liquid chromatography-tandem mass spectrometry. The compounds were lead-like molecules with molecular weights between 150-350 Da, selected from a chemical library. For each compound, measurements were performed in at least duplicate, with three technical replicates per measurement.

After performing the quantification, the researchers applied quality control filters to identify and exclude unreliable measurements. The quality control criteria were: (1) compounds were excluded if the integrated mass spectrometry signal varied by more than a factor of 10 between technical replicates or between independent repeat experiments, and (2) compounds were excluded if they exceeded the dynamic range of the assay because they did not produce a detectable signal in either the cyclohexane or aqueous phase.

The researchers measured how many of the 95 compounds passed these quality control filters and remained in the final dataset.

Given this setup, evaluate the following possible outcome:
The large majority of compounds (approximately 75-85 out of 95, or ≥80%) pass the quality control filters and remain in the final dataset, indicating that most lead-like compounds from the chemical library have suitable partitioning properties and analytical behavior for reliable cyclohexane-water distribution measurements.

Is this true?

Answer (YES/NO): NO